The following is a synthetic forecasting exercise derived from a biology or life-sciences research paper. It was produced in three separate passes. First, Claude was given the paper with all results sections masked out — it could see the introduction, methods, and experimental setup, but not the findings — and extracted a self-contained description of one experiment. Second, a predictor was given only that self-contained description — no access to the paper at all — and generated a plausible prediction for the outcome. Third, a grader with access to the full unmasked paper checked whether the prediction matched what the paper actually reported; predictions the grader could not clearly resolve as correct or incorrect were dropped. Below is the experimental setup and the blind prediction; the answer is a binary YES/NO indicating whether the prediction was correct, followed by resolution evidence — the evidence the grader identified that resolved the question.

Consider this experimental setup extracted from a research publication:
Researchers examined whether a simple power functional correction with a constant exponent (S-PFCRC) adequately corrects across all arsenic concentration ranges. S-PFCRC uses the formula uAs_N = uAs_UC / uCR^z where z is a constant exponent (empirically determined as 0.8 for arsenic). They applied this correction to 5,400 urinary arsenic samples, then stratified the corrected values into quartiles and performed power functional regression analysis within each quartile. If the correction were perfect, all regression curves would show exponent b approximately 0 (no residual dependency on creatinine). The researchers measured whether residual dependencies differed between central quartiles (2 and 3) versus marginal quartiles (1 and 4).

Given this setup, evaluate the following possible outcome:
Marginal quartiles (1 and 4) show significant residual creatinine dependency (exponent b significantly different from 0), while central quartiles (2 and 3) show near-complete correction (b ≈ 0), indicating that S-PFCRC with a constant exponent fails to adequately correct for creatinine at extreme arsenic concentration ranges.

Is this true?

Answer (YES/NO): YES